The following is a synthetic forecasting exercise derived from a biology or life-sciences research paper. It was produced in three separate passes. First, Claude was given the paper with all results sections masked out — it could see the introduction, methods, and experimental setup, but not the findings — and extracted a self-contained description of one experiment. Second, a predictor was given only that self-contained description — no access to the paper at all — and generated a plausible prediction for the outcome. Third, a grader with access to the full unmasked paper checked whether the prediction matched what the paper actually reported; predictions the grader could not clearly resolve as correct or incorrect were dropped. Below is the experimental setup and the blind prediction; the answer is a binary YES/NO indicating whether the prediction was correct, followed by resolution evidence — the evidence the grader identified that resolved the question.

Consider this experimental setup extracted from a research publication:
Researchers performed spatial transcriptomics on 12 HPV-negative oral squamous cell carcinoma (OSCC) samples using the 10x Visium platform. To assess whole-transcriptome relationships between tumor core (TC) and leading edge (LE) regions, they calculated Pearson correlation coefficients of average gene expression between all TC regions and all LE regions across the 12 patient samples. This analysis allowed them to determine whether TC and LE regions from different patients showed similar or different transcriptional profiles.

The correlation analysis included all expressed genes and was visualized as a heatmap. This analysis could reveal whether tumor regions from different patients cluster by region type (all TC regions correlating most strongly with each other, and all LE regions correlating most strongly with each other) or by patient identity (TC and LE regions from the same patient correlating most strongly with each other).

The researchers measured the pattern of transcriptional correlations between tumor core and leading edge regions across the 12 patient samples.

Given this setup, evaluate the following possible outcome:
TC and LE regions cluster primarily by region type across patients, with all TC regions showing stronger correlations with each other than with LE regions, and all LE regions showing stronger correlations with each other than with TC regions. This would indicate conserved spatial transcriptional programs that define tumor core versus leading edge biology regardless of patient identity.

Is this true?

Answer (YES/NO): YES